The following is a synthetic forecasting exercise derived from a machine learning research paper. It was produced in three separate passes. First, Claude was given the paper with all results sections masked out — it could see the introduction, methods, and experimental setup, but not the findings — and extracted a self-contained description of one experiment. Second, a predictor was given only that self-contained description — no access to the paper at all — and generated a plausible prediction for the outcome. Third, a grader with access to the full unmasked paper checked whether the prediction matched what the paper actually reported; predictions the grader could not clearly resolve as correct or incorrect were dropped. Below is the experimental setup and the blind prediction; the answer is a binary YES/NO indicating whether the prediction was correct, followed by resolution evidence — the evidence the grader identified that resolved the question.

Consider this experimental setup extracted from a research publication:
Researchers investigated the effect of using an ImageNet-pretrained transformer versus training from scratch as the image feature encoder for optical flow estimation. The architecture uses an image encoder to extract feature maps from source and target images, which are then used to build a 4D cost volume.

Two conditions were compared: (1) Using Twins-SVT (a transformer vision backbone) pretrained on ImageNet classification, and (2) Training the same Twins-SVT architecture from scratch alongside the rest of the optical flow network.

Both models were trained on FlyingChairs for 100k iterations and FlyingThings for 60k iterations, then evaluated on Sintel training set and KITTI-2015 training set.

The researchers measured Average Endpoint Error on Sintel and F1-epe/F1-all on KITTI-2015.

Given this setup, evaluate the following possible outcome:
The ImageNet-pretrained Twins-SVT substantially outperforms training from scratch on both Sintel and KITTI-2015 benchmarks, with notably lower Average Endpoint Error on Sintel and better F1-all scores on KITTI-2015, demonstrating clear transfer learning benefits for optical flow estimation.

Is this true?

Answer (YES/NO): YES